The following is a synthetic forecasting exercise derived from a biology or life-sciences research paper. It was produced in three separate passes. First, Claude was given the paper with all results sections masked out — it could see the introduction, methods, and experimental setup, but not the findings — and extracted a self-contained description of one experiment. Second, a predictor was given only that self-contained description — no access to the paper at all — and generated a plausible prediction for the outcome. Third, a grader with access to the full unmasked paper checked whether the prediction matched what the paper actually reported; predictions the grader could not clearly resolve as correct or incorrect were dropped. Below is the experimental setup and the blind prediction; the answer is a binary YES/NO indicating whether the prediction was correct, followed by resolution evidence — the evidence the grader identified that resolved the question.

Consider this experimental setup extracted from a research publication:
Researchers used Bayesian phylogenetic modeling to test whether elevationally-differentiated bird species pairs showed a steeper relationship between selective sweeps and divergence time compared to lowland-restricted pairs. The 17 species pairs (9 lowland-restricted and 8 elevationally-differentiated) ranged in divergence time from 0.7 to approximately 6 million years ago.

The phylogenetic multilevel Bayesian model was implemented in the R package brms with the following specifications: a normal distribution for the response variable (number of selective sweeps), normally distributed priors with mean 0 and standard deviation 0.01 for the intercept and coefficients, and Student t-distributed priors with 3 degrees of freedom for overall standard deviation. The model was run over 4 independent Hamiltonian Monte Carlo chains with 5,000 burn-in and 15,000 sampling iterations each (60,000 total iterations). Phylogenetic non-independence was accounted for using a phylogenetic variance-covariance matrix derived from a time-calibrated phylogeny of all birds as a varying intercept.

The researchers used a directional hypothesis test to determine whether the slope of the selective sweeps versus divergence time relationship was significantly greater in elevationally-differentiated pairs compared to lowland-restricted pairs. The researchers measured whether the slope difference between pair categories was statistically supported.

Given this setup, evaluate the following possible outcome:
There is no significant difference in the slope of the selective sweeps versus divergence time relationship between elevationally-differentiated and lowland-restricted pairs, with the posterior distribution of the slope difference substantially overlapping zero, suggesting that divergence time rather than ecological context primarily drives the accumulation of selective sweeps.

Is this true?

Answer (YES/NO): NO